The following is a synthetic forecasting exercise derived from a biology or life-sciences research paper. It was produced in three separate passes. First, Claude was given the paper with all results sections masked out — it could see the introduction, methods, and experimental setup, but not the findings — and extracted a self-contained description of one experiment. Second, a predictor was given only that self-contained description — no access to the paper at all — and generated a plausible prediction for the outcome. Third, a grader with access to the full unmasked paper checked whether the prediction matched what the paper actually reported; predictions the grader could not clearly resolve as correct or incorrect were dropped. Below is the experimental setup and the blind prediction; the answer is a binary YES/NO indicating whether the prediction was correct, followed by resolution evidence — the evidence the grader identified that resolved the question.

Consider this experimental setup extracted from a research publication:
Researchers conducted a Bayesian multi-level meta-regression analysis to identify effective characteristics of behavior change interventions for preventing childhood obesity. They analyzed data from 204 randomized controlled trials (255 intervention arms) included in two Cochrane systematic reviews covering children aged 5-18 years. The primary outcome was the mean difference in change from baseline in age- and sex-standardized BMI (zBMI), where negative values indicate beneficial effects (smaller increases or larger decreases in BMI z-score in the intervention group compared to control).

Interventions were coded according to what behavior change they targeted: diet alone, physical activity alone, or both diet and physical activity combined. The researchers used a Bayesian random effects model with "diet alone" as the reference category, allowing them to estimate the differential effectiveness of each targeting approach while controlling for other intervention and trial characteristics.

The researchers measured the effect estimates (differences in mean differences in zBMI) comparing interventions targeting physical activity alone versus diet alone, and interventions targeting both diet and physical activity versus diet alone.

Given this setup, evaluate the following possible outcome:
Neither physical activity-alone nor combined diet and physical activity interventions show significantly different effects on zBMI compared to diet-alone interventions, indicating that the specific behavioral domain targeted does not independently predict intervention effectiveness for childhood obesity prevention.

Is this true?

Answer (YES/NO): NO